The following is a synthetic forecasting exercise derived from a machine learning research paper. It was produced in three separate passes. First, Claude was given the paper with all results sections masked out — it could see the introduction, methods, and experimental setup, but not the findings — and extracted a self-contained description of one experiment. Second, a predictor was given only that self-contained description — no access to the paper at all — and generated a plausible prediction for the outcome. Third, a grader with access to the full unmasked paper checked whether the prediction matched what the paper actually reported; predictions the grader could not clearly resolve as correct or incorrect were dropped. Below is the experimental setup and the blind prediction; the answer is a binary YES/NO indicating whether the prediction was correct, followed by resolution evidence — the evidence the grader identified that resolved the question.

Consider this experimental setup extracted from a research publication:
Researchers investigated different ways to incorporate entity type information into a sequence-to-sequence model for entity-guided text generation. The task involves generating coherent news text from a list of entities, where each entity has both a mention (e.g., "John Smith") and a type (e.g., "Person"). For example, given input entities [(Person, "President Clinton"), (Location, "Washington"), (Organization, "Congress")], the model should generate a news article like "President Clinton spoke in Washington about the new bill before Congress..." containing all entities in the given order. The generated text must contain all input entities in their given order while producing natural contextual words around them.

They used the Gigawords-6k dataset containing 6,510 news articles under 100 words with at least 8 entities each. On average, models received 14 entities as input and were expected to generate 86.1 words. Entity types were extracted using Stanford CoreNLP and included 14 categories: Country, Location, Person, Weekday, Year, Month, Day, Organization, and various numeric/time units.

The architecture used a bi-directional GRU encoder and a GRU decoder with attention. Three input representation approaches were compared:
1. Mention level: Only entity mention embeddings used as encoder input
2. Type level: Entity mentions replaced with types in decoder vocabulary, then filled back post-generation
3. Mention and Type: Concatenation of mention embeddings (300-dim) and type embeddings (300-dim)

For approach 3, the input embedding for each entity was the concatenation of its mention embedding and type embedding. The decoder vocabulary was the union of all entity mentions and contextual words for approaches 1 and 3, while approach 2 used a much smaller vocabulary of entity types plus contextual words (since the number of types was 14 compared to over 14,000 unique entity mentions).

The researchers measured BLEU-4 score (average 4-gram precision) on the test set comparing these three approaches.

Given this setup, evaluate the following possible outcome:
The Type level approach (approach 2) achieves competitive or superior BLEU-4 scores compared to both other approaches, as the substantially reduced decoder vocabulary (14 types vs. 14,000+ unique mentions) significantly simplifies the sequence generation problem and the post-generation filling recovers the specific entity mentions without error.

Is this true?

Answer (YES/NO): NO